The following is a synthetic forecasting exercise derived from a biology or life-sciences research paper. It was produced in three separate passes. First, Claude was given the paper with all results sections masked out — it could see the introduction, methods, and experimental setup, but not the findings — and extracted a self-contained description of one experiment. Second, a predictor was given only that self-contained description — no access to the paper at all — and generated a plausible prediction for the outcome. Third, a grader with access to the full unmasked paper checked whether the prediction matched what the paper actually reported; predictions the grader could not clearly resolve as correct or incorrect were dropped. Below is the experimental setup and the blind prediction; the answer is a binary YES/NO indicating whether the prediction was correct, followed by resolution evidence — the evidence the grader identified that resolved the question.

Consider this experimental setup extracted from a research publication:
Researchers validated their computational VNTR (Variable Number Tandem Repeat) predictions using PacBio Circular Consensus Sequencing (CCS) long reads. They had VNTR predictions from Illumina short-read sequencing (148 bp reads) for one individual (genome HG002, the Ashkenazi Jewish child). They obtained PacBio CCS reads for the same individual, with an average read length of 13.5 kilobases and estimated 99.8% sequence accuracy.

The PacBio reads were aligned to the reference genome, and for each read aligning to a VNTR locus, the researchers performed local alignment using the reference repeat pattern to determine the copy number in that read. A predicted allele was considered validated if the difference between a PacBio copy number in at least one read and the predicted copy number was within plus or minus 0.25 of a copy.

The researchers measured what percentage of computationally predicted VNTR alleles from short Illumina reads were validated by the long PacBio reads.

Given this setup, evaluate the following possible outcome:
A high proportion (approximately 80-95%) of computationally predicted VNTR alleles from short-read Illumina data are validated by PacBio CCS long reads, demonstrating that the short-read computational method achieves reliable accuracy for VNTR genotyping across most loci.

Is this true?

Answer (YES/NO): NO